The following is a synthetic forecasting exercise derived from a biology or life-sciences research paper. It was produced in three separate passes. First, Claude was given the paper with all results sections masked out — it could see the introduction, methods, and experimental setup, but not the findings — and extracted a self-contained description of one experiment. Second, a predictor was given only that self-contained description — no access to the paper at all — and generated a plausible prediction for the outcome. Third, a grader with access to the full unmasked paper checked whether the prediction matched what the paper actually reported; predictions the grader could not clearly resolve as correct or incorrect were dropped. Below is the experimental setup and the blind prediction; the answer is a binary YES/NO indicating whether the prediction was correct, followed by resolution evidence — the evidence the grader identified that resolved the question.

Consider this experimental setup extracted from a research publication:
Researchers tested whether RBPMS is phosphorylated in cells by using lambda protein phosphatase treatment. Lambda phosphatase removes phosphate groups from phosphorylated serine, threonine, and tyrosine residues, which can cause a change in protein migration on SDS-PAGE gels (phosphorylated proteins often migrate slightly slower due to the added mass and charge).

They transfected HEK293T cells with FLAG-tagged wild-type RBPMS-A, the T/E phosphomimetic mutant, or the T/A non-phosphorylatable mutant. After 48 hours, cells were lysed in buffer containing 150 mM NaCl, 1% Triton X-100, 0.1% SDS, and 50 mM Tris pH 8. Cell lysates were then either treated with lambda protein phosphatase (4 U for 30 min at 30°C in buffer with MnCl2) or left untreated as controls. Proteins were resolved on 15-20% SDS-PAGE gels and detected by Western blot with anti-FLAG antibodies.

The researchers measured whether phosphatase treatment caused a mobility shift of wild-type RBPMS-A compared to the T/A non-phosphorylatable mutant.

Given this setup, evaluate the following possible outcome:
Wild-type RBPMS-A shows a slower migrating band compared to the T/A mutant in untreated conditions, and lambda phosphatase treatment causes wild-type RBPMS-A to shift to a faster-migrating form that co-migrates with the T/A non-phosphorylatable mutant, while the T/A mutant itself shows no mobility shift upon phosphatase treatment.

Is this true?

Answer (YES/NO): NO